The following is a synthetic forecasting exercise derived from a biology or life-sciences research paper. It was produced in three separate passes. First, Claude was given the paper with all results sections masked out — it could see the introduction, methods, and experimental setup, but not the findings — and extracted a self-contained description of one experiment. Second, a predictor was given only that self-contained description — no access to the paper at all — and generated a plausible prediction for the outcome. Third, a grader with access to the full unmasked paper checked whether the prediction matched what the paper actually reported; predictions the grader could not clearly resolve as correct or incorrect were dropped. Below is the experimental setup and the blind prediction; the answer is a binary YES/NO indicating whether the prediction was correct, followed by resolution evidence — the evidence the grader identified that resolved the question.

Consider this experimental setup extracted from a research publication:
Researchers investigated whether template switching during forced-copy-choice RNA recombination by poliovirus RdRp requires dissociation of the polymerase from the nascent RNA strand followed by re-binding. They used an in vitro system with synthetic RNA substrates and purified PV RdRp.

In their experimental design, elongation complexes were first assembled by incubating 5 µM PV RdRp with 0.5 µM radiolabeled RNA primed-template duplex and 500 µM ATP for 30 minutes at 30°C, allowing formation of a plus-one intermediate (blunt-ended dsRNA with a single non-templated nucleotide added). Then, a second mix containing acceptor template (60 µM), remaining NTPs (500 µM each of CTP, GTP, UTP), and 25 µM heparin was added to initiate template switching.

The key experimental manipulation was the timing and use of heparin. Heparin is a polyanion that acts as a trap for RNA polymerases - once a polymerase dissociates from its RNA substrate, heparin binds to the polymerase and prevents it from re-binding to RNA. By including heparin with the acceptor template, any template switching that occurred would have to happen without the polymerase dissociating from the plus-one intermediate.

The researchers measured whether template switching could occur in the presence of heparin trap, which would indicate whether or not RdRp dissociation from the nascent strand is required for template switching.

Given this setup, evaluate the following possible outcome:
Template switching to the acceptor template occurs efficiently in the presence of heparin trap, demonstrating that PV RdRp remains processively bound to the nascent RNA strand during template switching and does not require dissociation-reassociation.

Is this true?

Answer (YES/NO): NO